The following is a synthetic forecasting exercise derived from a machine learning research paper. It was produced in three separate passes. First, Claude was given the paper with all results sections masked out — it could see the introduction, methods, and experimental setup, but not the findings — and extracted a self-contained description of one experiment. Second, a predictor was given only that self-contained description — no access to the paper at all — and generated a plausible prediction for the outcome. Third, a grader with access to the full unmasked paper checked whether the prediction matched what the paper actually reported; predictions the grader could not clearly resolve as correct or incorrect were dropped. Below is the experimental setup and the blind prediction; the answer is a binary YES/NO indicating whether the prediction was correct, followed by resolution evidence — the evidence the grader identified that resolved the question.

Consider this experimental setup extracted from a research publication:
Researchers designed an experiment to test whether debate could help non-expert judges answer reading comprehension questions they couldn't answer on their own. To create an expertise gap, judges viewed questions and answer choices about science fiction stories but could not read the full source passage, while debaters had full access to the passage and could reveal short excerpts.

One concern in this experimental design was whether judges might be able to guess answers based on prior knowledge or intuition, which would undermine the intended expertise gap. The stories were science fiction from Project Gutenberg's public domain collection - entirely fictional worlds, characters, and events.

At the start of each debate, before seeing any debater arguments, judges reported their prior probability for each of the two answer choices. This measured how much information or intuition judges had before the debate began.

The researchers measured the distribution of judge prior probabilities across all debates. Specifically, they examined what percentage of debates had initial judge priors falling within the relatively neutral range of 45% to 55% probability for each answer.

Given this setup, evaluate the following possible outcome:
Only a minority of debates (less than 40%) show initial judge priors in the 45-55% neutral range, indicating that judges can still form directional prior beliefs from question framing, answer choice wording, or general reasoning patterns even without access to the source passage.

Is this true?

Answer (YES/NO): NO